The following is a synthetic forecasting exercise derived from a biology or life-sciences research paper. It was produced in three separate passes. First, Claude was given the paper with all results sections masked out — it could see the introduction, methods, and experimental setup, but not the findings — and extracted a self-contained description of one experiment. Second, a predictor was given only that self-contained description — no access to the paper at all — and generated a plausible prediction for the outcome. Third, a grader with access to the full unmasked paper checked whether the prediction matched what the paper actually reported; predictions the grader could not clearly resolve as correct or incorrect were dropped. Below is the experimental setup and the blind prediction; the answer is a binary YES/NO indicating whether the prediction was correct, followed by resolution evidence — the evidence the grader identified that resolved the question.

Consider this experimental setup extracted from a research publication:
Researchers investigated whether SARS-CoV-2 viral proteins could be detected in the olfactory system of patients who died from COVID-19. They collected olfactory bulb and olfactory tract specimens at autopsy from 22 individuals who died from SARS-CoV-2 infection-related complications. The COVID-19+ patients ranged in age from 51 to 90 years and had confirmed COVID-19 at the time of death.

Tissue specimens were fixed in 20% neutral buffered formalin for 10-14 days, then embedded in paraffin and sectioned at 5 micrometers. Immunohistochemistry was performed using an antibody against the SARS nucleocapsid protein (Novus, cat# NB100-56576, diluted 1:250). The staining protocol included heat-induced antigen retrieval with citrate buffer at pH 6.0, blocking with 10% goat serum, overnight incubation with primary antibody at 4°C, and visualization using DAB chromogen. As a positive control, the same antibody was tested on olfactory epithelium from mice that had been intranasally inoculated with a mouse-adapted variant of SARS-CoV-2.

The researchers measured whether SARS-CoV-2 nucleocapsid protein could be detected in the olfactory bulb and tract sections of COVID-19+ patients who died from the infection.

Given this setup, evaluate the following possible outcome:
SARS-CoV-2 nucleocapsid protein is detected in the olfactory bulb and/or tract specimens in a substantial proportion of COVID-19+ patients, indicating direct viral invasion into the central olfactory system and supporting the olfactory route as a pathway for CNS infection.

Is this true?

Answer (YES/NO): NO